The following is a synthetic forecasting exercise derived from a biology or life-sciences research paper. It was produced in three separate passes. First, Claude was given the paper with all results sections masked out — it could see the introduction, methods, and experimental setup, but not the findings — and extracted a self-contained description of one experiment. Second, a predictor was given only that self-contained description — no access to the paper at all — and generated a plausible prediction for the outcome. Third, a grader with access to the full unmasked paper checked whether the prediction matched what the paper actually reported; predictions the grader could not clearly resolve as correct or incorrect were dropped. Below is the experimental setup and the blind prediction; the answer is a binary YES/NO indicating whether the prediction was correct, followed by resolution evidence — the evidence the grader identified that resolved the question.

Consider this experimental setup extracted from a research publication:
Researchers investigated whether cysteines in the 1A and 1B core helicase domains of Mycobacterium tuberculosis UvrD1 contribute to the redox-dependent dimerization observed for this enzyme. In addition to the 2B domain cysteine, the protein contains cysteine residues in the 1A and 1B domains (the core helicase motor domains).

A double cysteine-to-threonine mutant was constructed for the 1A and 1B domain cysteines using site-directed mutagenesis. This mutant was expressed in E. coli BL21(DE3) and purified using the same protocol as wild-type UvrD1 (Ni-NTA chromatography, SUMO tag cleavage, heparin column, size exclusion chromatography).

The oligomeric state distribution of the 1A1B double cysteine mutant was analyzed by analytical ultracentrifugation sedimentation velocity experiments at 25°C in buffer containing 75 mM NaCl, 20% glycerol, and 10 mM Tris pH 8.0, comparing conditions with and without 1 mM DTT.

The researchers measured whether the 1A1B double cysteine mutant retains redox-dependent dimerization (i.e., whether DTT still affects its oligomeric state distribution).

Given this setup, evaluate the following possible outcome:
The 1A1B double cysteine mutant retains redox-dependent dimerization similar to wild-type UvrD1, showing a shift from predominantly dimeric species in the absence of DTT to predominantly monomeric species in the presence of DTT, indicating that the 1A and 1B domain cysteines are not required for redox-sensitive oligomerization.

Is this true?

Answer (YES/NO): YES